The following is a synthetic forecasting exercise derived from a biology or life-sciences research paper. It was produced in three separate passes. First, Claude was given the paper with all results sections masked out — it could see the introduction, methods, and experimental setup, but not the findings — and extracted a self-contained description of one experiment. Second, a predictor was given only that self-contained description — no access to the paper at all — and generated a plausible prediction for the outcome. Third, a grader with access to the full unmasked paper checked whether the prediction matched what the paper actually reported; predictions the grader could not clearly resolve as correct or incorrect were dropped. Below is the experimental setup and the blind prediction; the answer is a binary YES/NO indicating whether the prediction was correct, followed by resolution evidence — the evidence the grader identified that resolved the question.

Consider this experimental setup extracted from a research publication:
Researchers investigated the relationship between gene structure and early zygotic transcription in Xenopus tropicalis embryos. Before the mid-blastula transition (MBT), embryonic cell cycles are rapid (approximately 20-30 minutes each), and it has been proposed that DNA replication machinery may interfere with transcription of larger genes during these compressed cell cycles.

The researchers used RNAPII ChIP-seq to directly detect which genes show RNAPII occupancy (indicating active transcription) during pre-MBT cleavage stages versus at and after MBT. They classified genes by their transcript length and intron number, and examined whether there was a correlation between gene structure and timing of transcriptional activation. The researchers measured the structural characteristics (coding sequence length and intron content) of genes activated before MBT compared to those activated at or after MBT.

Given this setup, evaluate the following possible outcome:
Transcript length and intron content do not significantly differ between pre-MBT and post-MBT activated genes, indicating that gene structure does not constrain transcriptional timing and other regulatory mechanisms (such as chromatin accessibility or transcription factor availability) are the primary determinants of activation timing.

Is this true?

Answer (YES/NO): NO